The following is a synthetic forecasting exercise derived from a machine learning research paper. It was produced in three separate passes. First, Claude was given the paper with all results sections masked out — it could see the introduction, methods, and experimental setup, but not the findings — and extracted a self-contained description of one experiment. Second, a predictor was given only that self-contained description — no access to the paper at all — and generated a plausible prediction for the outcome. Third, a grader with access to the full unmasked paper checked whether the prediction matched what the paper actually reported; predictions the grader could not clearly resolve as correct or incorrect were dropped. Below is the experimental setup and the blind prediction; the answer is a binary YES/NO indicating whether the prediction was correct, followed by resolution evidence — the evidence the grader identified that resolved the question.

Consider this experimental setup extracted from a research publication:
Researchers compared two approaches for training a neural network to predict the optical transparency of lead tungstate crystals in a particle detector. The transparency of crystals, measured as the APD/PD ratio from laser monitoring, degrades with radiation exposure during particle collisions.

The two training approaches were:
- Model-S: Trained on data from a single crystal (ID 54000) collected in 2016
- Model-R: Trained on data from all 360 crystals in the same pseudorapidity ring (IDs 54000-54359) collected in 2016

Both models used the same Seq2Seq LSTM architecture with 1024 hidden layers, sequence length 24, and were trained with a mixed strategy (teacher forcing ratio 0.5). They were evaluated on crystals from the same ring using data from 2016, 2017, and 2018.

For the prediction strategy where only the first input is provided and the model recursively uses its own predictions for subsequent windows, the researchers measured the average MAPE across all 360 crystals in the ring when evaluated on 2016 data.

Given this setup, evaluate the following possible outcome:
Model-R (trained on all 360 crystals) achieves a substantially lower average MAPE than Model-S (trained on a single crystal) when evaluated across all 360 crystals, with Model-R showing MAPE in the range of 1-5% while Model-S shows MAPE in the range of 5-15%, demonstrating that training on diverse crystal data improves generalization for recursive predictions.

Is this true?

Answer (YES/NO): NO